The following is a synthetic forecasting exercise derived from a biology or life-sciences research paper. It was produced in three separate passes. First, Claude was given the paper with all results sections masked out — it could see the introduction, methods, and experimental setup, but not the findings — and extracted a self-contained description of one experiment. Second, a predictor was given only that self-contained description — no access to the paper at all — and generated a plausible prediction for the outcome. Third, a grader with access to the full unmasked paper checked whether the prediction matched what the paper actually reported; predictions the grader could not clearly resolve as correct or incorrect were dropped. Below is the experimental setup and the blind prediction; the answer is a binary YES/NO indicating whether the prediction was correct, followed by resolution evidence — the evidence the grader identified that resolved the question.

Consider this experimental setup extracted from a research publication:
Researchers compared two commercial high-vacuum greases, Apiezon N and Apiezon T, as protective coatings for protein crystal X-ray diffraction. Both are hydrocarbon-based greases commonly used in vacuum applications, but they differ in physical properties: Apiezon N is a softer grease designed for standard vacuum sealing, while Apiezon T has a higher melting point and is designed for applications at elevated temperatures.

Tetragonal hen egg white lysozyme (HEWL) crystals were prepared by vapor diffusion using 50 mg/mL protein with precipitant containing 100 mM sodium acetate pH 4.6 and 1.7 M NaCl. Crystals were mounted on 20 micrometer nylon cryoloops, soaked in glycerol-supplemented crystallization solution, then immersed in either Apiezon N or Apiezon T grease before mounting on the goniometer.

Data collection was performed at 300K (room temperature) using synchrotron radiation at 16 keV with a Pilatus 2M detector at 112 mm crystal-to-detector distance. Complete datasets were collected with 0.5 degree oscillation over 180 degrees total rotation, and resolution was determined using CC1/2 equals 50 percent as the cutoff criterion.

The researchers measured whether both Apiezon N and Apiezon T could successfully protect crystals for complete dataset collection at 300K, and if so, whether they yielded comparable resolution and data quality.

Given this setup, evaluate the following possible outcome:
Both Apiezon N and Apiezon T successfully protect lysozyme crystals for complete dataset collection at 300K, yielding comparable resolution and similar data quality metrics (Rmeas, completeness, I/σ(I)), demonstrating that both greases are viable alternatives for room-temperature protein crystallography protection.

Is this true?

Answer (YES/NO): YES